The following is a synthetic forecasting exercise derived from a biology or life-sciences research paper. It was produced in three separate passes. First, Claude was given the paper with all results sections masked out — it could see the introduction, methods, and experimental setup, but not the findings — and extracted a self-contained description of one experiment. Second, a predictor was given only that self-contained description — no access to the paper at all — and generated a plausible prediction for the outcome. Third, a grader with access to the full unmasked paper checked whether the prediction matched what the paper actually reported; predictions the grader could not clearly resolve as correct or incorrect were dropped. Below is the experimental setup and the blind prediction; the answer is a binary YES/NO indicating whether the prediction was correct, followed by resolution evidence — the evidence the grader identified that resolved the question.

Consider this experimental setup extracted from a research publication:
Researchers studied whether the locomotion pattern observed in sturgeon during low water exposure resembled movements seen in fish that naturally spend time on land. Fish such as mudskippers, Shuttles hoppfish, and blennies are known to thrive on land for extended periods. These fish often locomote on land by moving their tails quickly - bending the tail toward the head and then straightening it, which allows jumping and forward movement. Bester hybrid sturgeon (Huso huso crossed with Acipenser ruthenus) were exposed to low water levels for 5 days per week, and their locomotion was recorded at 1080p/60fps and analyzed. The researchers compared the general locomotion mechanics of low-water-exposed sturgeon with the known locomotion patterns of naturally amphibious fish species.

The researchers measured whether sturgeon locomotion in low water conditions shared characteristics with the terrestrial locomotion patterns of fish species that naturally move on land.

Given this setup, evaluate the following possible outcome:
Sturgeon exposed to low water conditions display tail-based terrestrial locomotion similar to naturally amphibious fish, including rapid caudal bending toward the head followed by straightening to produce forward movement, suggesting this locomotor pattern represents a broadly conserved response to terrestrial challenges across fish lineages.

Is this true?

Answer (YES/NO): YES